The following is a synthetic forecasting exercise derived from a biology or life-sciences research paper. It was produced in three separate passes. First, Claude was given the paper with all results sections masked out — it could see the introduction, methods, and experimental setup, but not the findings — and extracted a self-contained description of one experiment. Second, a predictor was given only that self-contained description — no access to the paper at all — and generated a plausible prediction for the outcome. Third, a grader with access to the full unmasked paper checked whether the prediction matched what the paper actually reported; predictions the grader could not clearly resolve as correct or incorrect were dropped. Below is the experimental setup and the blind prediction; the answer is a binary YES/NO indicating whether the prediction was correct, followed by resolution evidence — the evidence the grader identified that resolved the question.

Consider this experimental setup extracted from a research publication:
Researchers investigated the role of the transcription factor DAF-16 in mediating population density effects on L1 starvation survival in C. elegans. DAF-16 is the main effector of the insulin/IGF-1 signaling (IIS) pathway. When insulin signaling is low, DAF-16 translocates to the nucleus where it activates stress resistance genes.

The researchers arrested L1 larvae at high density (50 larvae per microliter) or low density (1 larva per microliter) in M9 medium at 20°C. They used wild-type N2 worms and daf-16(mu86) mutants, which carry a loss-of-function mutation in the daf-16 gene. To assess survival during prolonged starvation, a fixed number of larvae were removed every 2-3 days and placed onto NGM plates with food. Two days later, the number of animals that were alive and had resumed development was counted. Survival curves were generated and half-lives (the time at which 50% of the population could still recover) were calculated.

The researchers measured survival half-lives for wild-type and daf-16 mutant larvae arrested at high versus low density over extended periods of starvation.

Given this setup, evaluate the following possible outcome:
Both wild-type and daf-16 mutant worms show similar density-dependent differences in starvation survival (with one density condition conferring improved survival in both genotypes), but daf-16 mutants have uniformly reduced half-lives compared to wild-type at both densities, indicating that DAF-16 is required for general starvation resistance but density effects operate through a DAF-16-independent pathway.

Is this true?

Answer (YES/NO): NO